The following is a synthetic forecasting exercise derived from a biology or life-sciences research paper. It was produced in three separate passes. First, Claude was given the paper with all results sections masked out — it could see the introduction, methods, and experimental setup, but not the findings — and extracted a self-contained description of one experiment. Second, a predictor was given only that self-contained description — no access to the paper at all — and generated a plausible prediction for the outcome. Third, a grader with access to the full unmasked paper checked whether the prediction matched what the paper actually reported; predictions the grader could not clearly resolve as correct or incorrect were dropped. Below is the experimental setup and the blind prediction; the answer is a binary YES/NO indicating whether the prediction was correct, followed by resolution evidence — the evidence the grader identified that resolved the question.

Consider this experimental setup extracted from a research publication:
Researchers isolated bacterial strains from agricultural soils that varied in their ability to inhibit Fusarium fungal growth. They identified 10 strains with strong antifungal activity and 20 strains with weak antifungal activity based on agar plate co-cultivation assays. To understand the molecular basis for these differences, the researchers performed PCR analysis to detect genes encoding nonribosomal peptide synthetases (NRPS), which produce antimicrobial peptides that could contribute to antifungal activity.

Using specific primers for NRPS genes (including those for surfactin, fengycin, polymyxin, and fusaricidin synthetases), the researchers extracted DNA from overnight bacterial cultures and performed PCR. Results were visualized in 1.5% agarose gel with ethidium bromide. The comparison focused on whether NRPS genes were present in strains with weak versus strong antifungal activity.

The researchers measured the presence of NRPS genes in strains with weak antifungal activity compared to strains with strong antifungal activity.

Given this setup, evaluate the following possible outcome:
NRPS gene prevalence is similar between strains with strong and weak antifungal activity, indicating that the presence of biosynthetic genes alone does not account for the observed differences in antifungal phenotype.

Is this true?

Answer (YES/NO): NO